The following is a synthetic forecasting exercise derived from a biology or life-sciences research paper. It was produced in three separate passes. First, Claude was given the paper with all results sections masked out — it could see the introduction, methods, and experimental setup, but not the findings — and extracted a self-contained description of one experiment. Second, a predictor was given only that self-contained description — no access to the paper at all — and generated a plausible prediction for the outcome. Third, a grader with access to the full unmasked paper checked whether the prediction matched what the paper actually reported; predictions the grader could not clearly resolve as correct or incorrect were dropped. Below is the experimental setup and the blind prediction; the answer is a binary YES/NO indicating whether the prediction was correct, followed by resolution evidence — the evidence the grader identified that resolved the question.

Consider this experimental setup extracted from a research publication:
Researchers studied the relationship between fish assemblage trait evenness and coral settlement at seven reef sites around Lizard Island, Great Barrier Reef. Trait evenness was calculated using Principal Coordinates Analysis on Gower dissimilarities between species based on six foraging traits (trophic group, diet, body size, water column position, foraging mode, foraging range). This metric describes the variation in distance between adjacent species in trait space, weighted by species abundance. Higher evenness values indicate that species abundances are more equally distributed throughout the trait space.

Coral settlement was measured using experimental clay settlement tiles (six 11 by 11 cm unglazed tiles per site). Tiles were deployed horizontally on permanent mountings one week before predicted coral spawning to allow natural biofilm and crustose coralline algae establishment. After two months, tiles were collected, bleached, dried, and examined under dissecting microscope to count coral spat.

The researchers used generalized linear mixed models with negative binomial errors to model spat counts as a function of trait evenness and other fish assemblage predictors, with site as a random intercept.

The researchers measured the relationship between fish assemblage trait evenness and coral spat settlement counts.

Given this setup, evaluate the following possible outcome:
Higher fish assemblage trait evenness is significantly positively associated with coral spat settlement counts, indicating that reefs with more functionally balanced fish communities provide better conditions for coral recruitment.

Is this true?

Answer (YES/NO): NO